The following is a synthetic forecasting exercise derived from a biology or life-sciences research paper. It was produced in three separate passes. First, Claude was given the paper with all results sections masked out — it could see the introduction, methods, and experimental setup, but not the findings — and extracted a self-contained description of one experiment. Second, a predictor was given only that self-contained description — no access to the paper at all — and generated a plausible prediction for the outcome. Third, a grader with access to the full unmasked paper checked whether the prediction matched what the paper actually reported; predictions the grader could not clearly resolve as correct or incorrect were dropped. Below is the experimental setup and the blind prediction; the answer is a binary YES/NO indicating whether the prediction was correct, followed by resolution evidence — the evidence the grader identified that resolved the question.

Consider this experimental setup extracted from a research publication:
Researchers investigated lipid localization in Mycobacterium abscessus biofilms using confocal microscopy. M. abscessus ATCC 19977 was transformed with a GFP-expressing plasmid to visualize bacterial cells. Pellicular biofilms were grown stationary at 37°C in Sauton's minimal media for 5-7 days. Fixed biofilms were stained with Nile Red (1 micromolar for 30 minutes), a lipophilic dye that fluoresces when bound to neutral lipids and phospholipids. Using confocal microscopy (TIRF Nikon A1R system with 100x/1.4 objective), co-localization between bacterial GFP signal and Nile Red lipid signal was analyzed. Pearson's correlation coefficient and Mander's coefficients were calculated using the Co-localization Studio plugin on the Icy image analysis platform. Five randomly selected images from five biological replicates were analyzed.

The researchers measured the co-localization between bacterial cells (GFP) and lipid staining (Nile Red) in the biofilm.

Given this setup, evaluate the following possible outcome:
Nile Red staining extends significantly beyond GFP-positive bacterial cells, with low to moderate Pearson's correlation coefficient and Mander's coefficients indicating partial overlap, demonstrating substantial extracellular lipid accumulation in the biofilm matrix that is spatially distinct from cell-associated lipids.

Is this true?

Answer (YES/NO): NO